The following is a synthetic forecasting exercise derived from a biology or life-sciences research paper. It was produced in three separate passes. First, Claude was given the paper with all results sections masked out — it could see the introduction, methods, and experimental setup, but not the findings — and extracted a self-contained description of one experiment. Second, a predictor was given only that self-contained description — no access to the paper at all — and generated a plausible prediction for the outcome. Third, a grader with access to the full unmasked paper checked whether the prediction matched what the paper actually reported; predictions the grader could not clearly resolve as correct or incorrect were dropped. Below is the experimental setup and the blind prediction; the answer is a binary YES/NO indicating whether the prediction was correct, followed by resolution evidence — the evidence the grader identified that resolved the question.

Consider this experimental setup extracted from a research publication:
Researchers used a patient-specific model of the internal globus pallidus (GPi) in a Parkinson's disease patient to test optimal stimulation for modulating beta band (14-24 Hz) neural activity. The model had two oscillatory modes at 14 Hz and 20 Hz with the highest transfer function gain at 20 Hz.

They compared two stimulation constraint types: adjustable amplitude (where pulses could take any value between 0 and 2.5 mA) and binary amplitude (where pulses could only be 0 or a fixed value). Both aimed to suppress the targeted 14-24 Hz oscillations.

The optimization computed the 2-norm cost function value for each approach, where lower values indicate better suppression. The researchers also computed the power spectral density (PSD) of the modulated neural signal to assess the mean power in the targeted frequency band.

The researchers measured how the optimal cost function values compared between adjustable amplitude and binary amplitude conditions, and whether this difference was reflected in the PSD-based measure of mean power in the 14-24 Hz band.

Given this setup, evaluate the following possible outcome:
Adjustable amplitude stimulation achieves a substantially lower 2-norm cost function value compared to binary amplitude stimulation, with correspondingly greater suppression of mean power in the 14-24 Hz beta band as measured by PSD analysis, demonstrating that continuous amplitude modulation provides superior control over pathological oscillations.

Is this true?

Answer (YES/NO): NO